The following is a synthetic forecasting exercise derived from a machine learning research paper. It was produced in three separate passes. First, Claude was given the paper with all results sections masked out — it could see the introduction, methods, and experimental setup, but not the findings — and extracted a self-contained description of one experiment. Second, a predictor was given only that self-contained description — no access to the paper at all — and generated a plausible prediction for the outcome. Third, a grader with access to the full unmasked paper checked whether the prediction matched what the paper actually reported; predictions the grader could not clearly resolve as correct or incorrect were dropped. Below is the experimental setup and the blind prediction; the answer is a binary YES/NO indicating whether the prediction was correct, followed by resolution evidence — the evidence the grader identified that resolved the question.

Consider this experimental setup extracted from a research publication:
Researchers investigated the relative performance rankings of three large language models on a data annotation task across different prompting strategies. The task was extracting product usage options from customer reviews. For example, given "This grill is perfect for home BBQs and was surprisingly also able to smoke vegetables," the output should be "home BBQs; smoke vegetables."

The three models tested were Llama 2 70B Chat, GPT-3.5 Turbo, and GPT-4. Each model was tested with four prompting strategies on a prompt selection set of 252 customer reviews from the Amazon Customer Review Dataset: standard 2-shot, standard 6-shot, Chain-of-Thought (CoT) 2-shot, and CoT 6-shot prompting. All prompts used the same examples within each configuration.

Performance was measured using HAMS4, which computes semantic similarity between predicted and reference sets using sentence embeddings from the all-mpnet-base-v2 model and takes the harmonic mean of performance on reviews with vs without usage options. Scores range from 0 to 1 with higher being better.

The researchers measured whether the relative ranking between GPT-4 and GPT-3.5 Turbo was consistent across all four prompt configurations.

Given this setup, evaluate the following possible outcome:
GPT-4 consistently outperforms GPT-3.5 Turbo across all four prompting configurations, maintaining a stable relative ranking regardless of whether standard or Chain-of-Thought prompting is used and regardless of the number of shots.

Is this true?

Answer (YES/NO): NO